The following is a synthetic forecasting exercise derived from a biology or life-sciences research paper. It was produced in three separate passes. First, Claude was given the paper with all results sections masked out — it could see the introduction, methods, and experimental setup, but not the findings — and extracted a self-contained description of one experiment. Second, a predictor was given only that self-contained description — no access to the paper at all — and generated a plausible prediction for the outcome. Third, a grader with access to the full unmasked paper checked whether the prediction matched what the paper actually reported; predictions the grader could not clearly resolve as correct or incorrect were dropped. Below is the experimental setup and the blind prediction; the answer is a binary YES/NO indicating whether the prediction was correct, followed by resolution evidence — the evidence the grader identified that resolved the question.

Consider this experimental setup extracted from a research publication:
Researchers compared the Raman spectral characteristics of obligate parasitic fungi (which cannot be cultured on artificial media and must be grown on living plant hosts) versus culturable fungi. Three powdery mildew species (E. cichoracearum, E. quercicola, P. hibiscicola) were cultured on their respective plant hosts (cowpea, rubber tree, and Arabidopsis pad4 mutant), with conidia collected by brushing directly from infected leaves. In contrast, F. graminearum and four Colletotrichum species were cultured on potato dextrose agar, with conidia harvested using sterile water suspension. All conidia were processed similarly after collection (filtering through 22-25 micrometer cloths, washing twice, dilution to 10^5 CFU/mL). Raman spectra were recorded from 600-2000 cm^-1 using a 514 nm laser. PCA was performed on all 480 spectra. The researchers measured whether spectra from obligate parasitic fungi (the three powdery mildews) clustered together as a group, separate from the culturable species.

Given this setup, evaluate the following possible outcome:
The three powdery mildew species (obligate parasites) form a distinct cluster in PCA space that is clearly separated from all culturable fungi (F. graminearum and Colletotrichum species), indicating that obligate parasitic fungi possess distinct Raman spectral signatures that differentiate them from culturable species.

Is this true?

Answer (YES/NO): NO